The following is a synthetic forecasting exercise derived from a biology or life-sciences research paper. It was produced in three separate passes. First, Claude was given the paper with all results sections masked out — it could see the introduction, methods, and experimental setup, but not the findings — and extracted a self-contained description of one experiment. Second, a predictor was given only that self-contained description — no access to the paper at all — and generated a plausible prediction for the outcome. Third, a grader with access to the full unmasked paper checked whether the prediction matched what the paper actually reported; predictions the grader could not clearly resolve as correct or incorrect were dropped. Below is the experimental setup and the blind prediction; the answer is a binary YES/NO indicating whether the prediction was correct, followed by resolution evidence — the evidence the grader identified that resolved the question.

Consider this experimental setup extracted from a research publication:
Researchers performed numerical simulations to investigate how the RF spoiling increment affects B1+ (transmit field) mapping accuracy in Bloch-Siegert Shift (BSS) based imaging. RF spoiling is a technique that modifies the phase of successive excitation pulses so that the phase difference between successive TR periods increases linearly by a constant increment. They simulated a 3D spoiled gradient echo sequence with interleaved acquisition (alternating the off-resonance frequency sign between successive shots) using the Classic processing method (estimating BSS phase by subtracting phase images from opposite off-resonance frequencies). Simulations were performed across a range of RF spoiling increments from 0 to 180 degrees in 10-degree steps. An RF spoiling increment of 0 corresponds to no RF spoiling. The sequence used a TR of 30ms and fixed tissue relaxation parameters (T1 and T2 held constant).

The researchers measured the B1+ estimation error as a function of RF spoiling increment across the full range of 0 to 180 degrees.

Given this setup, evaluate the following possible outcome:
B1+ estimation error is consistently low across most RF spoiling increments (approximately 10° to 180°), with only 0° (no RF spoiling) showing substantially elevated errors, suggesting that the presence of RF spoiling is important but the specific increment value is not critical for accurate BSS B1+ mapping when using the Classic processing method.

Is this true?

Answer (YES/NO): NO